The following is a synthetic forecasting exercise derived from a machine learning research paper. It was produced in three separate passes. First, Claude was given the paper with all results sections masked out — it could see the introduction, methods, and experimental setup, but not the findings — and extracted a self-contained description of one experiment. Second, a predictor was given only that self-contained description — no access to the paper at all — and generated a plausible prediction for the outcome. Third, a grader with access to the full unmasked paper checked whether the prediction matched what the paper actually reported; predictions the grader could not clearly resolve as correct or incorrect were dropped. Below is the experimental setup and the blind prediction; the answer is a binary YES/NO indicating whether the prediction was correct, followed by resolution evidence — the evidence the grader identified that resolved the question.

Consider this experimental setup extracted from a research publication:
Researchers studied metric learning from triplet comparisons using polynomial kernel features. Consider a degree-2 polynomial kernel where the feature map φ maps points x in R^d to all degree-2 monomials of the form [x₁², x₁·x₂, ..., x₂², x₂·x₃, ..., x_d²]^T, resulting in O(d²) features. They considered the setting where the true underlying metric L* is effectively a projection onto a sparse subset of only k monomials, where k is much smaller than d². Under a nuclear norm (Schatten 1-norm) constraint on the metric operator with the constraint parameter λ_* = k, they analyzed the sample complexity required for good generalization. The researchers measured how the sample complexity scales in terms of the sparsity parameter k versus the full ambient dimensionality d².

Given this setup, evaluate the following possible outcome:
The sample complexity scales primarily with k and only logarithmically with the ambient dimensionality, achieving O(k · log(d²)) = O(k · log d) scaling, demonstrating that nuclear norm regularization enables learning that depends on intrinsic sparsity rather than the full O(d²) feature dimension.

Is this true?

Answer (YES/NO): NO